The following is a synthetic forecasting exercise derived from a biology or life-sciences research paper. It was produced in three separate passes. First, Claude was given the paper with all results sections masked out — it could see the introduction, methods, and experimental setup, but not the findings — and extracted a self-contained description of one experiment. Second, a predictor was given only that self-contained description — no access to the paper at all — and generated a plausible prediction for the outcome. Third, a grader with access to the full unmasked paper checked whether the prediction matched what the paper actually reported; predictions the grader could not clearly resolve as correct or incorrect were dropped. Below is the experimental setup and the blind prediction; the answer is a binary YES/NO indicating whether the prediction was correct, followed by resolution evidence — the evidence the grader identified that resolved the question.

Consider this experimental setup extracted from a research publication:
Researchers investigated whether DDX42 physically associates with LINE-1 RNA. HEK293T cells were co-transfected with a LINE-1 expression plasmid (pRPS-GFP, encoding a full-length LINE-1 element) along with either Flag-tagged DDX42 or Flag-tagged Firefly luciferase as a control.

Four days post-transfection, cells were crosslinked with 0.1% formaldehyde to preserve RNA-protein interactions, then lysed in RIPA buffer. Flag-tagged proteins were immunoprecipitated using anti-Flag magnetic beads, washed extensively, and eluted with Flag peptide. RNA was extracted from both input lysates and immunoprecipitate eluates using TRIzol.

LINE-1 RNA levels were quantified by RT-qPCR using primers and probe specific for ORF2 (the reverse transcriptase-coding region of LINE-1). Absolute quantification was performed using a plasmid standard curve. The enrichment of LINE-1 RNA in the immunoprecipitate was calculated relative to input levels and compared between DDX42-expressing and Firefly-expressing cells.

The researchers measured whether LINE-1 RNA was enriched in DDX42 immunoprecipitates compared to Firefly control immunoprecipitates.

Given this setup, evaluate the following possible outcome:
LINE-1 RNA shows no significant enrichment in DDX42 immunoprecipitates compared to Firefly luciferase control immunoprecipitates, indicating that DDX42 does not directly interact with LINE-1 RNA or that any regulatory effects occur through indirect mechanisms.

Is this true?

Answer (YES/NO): NO